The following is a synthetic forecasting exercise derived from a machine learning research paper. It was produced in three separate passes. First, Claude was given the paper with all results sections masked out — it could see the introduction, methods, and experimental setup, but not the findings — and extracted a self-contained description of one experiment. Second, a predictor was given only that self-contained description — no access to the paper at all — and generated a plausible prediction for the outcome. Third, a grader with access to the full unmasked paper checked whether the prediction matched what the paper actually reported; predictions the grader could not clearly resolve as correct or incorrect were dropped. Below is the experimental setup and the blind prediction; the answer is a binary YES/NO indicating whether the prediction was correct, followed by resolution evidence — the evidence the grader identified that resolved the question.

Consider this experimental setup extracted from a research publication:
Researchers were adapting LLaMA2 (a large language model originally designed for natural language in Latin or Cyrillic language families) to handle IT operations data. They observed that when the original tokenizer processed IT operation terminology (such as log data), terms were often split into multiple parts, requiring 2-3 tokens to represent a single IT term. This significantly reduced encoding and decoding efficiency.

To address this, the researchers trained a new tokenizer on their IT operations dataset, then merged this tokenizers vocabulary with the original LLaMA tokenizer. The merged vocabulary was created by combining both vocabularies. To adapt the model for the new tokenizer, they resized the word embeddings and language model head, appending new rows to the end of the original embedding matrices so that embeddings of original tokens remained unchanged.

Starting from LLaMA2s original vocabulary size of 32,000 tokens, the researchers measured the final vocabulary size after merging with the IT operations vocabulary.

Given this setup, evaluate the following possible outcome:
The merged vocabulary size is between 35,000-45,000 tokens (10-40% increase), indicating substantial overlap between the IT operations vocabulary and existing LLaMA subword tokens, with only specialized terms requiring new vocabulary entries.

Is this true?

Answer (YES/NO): NO